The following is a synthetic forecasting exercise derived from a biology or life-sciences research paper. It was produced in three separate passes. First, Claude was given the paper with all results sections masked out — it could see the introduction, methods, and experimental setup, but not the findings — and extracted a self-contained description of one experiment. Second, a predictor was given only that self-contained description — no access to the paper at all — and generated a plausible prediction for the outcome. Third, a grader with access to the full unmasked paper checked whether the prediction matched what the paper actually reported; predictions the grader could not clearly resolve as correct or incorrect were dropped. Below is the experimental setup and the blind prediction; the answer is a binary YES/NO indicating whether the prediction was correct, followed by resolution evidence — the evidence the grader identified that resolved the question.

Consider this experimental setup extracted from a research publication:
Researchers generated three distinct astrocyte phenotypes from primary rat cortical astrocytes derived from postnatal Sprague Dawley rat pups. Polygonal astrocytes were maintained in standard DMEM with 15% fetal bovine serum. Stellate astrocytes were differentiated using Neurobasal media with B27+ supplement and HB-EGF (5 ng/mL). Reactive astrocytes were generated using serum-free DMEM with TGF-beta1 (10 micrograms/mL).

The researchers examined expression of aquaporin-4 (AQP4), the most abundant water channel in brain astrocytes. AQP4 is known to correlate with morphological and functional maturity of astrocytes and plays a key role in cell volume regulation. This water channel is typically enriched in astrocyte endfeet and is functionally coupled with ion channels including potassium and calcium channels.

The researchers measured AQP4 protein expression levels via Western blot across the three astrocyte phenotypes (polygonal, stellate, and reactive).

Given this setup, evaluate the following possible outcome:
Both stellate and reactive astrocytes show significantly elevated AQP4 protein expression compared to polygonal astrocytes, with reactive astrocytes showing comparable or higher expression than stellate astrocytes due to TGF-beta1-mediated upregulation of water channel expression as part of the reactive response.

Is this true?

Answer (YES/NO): YES